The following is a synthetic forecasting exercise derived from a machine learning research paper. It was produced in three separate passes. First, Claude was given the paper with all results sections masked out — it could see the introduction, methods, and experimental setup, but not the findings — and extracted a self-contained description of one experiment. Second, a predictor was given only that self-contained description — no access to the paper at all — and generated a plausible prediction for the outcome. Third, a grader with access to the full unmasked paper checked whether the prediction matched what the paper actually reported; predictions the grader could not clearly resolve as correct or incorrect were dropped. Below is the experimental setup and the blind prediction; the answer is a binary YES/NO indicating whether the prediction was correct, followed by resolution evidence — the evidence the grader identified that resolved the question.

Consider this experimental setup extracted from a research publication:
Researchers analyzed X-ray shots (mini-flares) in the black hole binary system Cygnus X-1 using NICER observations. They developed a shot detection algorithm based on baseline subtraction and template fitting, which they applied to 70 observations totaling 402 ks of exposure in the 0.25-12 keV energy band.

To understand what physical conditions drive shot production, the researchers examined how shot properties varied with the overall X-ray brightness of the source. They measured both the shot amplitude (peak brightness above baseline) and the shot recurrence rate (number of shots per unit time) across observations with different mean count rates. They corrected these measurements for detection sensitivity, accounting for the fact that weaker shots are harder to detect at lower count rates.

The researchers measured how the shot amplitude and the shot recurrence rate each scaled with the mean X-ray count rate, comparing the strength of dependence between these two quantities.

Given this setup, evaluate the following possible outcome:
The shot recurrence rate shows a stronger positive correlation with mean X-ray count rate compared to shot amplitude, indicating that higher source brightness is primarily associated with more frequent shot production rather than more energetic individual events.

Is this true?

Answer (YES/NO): YES